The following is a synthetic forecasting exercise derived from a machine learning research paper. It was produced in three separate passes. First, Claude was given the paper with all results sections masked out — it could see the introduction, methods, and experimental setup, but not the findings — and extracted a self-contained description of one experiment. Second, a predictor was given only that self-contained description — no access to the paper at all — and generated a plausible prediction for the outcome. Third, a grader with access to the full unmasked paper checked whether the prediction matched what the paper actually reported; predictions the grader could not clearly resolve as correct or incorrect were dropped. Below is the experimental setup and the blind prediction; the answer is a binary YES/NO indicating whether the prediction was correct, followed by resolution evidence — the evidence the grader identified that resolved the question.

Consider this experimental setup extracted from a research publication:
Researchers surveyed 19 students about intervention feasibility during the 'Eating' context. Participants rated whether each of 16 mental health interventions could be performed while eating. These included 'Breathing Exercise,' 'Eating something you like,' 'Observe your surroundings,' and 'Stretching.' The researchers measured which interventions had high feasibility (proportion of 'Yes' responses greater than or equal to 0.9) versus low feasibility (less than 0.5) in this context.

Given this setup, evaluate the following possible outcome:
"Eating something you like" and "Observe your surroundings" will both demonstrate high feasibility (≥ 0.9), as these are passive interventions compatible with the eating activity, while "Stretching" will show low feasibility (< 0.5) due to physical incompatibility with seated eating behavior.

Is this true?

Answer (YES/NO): YES